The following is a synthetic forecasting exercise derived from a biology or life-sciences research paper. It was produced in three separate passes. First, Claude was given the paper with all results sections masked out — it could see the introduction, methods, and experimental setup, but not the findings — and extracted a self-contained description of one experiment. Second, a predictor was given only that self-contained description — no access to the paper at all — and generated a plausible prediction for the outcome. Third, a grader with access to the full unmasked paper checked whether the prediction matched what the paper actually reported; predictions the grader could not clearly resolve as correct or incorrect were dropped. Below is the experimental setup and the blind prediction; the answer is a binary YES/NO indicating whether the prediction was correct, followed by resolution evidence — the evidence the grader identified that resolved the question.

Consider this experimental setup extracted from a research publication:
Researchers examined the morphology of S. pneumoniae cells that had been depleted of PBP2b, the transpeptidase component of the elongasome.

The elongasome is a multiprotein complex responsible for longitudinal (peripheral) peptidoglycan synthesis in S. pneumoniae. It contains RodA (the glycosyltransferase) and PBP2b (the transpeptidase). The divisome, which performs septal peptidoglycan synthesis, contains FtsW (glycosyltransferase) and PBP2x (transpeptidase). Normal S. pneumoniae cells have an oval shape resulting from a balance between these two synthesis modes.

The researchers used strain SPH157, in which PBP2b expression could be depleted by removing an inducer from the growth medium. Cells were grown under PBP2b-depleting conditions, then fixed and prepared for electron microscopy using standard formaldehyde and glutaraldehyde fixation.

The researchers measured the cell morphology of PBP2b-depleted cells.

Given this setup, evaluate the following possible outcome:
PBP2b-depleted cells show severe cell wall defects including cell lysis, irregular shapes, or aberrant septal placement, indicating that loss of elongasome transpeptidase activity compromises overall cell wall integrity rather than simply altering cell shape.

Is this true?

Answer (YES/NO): NO